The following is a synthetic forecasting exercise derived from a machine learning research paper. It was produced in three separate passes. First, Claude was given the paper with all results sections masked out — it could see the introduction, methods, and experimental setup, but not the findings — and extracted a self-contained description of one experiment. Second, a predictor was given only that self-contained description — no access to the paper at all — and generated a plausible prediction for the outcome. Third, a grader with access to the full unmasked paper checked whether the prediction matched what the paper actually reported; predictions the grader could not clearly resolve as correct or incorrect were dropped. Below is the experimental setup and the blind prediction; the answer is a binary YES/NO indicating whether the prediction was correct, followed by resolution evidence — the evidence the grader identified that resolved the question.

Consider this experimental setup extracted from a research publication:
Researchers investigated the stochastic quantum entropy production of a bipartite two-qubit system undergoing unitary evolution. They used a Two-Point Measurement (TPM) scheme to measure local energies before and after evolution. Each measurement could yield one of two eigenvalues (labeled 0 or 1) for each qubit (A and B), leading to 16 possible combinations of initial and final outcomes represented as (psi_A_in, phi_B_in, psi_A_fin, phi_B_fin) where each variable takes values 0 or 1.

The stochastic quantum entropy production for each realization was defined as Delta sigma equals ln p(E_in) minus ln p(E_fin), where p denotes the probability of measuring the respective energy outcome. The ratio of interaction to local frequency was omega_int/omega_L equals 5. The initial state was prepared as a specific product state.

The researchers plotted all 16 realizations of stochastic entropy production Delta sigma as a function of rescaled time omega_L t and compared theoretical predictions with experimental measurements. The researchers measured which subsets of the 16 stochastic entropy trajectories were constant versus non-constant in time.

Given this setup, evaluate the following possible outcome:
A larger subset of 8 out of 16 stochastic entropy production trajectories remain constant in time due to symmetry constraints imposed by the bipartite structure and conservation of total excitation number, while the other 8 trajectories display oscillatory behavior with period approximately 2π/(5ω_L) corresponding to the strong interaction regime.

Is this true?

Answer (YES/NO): NO